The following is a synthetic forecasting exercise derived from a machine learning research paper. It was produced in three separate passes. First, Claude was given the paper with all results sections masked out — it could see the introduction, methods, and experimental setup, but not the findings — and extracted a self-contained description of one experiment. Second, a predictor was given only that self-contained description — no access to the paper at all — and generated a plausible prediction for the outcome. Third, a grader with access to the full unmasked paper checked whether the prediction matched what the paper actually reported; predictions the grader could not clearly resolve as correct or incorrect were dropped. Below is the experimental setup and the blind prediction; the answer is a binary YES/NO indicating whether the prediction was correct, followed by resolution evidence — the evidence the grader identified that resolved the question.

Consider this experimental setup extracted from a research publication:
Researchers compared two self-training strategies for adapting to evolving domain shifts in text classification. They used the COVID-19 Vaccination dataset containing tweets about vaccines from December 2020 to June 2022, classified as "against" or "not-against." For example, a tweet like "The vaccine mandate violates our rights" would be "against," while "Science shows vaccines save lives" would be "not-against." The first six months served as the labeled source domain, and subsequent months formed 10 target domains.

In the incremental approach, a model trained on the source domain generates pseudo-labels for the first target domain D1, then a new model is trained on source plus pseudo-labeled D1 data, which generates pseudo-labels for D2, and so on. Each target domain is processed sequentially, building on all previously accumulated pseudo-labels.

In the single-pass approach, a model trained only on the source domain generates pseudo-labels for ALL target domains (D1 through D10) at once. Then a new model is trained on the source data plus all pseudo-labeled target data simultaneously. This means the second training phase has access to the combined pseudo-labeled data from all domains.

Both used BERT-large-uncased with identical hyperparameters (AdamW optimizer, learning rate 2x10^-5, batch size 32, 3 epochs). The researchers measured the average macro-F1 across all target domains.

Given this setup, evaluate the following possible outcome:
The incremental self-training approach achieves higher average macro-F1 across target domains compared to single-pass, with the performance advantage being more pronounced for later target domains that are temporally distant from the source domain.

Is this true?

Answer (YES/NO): YES